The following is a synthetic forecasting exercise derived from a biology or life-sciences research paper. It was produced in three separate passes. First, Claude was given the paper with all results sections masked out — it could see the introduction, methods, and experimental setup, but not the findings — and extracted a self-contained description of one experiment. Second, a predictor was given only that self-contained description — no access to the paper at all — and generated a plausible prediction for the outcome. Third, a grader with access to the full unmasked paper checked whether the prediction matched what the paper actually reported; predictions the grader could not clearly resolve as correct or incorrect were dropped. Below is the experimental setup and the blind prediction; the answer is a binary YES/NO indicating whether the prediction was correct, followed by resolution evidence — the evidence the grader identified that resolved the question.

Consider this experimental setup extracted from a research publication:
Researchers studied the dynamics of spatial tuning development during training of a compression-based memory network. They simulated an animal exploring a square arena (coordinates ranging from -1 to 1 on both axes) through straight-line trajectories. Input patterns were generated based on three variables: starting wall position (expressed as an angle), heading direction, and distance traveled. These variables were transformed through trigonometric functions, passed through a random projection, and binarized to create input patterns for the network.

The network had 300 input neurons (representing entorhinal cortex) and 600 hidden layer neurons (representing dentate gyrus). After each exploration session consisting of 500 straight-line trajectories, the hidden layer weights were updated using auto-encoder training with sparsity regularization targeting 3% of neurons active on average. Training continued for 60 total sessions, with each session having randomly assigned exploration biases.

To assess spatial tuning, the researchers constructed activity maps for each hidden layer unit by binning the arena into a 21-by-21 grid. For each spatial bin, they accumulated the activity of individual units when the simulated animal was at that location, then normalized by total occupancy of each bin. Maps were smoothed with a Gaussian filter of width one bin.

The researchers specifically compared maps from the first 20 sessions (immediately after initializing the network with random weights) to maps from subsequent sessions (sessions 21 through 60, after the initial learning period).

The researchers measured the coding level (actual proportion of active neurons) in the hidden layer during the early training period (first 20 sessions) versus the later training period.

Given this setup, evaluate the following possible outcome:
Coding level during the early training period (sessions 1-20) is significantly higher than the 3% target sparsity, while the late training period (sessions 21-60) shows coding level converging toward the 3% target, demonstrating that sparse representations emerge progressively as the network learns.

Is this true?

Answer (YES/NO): NO